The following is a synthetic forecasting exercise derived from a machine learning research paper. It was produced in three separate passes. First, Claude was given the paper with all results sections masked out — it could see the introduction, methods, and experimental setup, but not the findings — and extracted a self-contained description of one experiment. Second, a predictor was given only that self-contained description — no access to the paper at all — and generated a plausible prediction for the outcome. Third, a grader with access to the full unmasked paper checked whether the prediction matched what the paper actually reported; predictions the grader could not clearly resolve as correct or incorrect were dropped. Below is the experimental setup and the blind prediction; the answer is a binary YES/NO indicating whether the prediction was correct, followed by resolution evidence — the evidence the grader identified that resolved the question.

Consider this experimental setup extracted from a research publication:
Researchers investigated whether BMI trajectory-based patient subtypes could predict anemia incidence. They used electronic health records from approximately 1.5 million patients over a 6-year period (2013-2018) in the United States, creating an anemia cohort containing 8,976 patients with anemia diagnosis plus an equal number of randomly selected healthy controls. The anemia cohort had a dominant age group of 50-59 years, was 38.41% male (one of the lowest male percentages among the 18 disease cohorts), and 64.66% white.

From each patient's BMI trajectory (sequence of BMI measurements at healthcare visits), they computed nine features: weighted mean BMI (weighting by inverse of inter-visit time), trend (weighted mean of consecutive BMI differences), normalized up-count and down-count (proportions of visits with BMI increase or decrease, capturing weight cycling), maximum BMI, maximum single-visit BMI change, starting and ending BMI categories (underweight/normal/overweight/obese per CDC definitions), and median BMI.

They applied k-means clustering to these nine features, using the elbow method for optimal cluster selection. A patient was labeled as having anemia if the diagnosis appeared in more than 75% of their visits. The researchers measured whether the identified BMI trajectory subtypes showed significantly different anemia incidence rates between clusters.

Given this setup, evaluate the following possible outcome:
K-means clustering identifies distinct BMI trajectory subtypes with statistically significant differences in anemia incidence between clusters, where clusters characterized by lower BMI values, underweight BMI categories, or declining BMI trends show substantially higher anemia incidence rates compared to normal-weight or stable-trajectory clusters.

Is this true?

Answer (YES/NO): NO